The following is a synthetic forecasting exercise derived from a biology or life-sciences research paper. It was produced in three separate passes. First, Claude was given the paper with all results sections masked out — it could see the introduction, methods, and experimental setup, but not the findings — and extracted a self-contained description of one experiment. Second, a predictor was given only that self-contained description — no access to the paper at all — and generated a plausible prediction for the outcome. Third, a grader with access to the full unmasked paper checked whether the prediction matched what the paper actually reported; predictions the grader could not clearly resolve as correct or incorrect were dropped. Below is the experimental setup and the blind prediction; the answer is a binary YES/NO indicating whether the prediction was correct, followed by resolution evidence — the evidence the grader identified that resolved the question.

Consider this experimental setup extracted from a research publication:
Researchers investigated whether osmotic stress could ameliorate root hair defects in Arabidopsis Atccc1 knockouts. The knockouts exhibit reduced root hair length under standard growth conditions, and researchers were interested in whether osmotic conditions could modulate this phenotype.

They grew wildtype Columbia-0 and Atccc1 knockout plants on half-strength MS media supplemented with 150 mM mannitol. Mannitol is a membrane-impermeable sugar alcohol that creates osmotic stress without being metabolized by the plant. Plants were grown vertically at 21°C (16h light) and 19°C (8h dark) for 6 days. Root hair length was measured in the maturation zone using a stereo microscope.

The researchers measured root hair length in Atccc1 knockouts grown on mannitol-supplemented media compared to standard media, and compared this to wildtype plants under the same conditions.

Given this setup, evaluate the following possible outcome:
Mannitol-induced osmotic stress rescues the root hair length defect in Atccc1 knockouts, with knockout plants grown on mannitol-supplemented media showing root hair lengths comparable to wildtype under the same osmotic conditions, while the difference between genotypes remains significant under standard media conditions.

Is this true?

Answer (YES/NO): YES